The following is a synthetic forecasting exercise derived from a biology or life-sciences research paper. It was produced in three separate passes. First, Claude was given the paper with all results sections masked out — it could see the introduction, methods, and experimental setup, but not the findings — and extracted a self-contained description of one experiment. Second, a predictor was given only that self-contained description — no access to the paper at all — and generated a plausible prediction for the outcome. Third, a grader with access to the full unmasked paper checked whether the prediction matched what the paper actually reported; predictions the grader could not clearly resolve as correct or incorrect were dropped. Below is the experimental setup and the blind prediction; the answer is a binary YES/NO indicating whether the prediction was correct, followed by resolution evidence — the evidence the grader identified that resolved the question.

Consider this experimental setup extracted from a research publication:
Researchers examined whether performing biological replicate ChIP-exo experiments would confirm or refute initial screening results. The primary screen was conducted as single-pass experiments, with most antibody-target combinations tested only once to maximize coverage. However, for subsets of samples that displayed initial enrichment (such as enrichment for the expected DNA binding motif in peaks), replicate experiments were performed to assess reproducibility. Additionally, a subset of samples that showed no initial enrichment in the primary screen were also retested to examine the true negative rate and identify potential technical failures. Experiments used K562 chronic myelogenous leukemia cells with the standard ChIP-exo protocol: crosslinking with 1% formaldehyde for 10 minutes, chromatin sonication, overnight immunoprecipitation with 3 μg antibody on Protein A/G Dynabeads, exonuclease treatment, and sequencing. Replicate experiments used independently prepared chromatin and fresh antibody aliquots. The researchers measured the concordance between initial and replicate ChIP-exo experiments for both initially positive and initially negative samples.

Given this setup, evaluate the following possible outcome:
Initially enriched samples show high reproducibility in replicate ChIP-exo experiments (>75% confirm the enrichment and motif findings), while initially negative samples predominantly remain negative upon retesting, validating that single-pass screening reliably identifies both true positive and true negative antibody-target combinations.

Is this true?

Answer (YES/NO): NO